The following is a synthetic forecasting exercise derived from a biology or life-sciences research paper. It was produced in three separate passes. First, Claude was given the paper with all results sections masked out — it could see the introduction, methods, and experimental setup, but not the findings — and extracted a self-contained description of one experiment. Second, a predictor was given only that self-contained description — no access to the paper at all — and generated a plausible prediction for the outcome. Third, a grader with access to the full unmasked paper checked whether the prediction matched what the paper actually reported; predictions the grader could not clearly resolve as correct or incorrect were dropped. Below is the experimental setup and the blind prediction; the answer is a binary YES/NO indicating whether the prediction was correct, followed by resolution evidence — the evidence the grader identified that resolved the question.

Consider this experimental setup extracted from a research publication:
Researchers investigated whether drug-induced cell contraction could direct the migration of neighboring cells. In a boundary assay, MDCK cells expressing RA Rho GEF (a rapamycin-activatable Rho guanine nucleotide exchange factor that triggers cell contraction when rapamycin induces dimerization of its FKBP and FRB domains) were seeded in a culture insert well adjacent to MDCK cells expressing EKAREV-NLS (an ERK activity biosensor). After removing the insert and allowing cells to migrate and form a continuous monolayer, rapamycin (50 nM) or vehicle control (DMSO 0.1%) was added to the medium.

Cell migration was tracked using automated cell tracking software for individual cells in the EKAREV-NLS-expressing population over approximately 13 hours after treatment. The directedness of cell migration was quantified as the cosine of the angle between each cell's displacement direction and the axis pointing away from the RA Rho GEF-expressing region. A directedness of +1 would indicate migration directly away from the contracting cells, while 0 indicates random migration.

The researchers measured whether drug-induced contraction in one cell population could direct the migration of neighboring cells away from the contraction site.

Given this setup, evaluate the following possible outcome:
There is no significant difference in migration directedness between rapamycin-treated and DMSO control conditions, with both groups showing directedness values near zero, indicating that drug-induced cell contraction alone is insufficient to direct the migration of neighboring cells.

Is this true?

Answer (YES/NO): NO